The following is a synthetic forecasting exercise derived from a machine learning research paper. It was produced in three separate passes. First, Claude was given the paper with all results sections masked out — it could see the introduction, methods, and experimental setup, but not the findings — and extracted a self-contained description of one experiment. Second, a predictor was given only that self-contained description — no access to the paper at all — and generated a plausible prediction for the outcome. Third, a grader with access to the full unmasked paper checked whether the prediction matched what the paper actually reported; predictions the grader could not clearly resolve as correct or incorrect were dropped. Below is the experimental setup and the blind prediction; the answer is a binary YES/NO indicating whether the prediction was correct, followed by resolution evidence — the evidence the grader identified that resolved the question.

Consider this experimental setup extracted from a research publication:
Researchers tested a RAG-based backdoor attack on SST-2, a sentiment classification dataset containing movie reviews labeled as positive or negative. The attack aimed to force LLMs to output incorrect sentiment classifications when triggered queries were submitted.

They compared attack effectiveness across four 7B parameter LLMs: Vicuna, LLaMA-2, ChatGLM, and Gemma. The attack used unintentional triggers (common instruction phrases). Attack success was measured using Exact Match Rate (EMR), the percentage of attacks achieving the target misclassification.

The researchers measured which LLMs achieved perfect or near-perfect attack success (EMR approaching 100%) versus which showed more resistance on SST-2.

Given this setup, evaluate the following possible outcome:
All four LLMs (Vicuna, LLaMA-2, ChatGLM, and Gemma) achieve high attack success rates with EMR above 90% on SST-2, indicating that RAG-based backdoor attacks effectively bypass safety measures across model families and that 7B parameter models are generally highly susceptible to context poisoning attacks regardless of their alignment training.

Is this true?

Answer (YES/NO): YES